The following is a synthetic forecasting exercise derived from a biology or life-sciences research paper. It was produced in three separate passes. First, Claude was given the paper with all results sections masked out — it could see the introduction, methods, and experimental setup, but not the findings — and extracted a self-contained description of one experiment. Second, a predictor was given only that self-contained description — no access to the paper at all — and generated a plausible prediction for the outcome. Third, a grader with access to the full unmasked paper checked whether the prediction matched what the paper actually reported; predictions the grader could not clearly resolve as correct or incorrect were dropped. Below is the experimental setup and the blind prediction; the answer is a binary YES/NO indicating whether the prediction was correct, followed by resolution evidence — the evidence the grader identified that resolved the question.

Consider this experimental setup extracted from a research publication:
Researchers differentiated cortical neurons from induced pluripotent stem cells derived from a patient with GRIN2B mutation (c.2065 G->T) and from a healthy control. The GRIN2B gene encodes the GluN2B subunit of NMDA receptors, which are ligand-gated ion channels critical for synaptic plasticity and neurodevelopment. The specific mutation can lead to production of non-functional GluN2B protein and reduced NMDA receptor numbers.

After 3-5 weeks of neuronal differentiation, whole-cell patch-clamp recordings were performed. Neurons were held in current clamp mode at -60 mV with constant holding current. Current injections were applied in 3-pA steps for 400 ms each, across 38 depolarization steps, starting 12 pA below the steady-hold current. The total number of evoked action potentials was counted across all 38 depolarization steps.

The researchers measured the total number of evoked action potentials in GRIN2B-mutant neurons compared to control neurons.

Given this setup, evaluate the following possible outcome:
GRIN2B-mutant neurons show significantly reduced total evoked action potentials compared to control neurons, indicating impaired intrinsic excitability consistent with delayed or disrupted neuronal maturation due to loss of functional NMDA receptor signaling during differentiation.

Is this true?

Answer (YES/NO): NO